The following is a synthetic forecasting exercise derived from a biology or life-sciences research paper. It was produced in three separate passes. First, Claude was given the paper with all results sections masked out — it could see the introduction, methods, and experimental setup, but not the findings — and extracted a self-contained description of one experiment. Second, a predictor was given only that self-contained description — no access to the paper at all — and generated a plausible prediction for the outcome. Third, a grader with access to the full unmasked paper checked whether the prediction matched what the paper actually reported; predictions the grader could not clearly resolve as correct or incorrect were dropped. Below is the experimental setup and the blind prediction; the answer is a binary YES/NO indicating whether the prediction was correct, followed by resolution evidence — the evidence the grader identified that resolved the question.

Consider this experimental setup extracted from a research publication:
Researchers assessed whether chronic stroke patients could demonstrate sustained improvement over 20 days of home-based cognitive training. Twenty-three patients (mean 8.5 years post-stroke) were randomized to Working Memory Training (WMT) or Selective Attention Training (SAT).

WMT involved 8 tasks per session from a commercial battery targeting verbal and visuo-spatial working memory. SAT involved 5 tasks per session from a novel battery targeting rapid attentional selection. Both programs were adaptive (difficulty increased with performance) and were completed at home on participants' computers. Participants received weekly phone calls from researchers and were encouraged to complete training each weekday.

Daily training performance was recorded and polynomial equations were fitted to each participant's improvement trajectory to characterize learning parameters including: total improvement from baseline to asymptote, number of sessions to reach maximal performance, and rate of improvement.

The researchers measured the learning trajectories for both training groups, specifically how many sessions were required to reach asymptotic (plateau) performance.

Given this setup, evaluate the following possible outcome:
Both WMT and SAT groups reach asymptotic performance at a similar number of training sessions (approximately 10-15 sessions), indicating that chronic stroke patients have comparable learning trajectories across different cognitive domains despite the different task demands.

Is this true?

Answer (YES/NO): NO